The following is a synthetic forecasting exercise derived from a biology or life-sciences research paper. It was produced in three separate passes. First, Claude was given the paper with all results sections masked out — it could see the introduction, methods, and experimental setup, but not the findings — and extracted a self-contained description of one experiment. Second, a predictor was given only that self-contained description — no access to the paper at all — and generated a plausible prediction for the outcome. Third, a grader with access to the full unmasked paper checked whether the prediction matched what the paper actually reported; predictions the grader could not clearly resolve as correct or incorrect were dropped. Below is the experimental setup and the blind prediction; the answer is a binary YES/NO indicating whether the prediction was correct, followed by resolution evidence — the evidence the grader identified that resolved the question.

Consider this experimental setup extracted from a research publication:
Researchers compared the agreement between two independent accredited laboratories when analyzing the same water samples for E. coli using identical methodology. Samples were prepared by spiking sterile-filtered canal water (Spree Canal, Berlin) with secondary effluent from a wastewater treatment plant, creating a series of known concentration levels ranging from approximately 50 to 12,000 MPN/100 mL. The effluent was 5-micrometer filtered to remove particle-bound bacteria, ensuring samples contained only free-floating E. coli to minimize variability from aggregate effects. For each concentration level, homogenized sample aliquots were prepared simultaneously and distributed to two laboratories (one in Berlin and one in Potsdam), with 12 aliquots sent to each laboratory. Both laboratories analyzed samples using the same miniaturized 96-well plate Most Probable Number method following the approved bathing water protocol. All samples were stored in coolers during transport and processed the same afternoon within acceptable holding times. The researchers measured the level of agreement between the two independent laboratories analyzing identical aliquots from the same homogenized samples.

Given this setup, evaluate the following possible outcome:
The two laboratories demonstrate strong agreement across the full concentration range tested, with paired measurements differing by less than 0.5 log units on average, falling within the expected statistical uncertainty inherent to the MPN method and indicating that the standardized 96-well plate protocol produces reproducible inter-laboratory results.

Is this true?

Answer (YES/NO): YES